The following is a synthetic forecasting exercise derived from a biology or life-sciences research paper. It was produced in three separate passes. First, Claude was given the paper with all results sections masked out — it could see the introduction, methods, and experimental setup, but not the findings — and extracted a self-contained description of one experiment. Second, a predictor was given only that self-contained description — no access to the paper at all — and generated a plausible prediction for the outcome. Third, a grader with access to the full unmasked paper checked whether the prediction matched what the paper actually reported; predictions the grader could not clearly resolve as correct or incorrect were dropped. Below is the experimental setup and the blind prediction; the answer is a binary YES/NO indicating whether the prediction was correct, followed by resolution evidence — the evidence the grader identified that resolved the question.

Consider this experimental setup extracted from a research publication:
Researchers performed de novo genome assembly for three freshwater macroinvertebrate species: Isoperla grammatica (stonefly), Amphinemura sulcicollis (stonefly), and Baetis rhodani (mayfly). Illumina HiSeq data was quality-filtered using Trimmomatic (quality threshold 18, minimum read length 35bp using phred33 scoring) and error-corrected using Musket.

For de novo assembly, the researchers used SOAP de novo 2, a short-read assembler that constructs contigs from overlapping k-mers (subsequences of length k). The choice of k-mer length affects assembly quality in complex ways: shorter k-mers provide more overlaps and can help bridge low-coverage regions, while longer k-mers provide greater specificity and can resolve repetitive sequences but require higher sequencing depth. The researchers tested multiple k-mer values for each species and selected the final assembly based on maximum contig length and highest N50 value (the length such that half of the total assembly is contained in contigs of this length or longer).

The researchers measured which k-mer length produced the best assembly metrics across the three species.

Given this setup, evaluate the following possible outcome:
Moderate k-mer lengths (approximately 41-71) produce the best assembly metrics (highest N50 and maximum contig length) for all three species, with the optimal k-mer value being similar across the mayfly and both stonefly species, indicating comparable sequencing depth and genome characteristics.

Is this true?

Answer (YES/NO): YES